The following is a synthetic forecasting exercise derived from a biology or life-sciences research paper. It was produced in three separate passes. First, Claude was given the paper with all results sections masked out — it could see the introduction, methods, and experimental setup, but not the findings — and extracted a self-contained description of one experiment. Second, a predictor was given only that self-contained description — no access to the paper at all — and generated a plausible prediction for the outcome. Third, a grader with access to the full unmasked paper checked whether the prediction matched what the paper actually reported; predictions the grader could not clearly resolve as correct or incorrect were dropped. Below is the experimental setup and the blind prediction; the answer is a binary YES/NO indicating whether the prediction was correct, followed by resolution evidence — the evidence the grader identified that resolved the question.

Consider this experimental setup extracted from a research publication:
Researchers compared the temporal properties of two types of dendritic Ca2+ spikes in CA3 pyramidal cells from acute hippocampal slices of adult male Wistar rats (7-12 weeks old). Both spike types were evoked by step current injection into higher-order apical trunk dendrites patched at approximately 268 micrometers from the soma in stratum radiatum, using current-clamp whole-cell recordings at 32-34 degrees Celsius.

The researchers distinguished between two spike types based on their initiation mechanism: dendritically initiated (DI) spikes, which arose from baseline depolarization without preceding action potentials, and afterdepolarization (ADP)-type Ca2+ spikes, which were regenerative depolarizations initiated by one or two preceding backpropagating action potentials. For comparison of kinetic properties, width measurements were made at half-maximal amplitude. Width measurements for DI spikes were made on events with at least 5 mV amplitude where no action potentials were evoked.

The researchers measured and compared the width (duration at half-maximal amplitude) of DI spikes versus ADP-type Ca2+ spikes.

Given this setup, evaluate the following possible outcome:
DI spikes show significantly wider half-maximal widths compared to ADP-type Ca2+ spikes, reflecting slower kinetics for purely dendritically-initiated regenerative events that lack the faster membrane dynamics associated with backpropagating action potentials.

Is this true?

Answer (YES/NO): NO